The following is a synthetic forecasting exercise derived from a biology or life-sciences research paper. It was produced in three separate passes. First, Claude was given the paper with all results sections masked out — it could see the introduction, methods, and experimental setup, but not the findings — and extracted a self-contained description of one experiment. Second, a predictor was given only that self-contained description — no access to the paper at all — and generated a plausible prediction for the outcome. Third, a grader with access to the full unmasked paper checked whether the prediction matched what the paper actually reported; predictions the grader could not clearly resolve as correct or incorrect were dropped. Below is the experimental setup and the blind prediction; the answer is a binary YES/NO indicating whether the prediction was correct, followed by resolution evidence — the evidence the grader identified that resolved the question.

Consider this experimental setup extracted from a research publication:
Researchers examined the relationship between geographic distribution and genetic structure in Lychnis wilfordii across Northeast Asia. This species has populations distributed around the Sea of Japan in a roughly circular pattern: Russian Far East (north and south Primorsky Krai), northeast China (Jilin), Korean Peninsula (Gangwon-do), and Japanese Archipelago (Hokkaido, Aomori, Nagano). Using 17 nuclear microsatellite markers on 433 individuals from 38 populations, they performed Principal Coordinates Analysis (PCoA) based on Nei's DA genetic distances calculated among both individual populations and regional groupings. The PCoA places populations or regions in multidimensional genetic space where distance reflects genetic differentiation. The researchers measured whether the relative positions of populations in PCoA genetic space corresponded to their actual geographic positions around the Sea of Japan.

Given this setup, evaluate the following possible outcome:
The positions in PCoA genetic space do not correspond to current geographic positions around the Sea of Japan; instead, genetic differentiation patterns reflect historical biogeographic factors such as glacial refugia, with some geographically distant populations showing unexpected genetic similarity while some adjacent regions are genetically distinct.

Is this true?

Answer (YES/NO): NO